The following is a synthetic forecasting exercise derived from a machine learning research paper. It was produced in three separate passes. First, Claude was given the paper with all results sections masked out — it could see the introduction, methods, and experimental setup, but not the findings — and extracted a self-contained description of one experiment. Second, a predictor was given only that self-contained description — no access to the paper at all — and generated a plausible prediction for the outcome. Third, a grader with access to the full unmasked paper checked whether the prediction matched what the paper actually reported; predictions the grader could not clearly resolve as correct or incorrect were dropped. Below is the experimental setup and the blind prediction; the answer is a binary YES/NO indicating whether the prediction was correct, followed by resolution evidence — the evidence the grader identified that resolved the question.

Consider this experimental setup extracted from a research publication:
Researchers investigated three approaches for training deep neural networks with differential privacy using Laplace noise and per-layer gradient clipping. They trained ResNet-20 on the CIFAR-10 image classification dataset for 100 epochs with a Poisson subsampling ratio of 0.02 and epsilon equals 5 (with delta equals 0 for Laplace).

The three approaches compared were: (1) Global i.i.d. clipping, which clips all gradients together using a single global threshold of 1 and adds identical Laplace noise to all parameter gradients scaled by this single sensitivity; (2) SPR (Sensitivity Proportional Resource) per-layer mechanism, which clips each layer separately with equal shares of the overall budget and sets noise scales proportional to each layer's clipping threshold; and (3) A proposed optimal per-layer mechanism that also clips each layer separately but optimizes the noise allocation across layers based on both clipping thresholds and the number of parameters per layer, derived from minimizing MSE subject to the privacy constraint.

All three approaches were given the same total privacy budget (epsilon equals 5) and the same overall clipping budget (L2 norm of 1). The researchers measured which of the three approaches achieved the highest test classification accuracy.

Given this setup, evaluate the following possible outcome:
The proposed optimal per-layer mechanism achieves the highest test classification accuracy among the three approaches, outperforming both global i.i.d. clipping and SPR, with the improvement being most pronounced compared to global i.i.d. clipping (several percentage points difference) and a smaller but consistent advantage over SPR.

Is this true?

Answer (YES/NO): NO